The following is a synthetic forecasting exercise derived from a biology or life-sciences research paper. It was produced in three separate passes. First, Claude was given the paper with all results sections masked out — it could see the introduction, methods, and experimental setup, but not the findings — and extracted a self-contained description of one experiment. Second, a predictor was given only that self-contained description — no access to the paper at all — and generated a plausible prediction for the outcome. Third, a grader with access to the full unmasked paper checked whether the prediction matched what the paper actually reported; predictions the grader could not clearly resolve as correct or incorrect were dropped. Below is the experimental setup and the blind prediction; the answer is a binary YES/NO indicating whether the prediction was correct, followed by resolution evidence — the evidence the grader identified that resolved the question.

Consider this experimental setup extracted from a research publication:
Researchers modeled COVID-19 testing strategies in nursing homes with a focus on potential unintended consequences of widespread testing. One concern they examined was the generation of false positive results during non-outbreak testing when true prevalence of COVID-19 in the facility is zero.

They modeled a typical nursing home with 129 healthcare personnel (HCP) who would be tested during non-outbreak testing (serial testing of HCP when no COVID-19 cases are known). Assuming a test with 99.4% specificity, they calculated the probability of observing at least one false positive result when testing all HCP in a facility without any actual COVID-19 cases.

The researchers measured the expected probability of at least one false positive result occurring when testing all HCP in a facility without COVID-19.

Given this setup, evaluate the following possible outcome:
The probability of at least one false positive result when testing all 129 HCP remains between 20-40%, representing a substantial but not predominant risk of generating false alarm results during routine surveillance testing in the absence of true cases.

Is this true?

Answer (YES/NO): NO